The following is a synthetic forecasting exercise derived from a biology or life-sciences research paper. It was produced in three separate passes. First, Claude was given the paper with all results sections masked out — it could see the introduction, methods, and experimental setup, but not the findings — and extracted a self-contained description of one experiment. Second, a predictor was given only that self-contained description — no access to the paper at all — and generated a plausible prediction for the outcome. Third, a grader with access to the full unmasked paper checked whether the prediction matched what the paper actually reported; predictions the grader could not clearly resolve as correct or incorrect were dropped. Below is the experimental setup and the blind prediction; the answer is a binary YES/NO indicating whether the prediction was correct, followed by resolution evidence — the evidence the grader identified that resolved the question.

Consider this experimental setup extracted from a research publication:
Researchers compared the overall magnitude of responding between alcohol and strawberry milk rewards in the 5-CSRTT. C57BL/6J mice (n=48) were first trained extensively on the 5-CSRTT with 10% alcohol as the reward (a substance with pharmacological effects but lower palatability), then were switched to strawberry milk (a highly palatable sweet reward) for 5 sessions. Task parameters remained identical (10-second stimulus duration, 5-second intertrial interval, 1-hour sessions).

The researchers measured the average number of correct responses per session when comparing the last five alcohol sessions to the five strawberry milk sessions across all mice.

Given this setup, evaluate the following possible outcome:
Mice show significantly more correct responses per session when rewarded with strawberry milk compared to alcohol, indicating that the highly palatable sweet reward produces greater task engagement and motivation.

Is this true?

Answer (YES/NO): YES